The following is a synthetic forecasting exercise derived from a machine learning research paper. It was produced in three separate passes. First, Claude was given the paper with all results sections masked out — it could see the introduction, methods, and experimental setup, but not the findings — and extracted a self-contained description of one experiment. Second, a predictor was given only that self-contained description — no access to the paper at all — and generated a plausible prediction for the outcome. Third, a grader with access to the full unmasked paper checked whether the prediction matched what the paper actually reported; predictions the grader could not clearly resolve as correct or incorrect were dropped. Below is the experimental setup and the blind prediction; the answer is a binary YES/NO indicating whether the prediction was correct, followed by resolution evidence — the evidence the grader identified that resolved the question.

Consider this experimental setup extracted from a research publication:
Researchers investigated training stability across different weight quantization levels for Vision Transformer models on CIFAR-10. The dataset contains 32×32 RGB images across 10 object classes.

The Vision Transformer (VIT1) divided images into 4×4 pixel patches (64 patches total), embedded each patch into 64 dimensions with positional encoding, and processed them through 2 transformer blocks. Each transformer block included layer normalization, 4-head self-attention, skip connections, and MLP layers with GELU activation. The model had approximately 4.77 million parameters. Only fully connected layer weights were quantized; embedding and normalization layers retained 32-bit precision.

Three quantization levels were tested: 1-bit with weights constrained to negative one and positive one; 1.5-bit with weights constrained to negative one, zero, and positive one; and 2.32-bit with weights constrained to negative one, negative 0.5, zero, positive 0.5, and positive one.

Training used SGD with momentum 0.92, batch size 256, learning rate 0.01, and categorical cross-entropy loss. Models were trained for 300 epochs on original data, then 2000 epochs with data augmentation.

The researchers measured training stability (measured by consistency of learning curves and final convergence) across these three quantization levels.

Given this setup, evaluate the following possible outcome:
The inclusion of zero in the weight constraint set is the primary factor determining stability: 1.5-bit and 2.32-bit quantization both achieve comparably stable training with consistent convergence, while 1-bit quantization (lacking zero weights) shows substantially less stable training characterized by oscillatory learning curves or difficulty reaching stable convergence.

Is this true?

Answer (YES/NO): NO